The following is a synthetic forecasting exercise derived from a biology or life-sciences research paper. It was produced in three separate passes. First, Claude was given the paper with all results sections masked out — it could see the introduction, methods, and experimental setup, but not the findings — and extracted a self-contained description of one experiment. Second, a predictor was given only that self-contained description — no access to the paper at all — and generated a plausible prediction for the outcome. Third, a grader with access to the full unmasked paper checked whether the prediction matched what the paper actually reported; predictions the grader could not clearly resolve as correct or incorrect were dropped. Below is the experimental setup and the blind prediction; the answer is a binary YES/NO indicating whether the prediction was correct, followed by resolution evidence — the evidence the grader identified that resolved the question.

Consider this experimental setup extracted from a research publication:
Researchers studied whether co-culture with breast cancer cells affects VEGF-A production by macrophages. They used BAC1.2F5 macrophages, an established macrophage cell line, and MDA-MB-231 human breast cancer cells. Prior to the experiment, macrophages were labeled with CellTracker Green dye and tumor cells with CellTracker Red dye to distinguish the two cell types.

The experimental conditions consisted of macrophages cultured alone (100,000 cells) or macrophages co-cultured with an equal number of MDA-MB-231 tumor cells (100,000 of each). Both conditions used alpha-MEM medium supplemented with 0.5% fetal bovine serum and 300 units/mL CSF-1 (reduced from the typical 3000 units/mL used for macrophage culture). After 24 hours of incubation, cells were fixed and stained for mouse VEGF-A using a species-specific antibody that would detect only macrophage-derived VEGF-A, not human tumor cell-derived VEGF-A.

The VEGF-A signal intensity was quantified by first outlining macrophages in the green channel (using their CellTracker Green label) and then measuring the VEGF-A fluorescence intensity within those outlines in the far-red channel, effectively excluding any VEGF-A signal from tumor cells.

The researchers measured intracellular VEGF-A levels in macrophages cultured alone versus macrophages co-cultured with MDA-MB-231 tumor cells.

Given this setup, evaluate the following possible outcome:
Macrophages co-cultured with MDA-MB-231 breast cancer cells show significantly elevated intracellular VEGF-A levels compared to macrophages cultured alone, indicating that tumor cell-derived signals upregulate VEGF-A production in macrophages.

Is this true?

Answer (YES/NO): NO